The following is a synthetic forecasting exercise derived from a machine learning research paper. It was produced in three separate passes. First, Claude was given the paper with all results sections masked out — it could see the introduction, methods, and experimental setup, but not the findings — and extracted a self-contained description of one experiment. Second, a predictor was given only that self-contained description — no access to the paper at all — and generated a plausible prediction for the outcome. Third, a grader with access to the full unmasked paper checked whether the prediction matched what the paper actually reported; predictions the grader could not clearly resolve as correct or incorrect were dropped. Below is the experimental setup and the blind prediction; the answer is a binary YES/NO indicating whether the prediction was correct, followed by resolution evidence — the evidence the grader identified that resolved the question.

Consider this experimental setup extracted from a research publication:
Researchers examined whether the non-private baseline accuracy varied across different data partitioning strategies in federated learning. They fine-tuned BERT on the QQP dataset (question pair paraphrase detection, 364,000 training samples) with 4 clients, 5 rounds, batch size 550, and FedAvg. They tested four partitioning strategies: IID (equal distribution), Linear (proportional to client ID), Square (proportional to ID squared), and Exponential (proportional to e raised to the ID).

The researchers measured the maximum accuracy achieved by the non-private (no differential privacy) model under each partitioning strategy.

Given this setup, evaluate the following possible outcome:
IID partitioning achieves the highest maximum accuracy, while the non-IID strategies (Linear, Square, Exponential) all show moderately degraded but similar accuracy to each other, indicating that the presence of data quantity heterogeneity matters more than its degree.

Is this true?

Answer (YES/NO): NO